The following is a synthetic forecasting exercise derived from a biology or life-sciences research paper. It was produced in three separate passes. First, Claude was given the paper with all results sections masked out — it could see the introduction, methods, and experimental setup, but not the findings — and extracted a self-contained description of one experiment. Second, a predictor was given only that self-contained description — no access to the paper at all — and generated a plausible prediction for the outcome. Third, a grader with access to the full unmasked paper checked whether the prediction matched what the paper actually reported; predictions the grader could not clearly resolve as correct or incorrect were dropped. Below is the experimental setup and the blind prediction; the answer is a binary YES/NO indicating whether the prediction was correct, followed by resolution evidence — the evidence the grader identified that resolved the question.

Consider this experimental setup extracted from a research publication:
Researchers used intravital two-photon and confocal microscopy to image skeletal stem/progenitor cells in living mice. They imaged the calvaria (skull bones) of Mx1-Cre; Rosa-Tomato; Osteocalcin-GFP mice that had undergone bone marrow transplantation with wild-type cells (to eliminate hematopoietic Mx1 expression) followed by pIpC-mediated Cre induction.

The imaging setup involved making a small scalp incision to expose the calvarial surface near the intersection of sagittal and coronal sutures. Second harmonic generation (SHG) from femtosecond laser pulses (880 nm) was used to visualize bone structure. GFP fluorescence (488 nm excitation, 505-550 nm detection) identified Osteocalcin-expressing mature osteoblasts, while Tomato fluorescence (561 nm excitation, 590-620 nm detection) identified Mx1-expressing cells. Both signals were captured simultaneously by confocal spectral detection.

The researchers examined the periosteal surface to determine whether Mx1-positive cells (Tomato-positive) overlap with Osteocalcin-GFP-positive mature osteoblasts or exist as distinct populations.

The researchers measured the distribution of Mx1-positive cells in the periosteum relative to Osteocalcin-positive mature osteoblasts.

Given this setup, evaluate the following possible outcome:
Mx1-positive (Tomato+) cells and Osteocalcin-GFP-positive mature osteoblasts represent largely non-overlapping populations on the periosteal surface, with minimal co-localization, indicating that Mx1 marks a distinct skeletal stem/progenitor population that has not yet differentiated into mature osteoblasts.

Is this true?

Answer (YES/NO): YES